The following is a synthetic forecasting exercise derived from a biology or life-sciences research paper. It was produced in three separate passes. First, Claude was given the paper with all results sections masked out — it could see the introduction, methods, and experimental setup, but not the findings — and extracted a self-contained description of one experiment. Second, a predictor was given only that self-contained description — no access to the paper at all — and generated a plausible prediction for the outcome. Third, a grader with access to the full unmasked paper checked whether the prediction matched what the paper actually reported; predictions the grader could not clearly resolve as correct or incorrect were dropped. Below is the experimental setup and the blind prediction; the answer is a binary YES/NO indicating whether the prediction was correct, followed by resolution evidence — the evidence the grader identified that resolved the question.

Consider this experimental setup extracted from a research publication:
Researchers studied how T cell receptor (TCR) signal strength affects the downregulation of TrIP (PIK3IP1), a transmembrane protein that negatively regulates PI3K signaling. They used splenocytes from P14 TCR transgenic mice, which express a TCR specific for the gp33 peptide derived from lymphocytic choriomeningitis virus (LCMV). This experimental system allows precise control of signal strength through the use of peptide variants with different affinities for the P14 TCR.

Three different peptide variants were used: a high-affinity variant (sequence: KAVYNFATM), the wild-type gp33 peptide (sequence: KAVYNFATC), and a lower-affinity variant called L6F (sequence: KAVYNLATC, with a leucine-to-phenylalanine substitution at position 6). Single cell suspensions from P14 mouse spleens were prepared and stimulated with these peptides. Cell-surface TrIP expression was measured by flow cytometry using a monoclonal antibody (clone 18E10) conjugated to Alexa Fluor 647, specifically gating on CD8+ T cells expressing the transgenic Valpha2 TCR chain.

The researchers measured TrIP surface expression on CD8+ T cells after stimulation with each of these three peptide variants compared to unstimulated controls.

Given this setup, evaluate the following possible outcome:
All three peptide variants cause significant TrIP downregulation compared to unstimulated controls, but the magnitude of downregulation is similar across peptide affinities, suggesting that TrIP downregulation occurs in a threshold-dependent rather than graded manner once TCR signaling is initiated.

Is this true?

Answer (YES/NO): NO